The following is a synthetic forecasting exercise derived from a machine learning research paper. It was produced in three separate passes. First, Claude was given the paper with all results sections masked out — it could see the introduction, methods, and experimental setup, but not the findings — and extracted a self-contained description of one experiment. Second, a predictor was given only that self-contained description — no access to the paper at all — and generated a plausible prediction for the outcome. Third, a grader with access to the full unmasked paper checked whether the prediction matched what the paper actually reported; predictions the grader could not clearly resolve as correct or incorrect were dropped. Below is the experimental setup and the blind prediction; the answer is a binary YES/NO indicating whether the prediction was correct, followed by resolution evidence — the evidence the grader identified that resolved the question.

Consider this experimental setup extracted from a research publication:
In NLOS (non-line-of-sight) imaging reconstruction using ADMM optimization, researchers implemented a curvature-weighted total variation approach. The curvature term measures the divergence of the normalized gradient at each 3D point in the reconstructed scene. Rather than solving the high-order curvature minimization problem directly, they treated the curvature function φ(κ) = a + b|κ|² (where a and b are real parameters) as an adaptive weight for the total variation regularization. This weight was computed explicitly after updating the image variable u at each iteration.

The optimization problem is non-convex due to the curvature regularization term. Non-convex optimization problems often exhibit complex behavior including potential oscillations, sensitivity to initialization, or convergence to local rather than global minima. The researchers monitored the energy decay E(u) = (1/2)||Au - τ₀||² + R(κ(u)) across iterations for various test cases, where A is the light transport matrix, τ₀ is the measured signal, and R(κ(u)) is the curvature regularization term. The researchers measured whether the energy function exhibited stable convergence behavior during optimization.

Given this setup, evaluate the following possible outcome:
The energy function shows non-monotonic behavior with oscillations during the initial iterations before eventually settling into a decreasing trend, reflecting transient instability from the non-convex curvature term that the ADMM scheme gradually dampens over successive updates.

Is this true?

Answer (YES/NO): NO